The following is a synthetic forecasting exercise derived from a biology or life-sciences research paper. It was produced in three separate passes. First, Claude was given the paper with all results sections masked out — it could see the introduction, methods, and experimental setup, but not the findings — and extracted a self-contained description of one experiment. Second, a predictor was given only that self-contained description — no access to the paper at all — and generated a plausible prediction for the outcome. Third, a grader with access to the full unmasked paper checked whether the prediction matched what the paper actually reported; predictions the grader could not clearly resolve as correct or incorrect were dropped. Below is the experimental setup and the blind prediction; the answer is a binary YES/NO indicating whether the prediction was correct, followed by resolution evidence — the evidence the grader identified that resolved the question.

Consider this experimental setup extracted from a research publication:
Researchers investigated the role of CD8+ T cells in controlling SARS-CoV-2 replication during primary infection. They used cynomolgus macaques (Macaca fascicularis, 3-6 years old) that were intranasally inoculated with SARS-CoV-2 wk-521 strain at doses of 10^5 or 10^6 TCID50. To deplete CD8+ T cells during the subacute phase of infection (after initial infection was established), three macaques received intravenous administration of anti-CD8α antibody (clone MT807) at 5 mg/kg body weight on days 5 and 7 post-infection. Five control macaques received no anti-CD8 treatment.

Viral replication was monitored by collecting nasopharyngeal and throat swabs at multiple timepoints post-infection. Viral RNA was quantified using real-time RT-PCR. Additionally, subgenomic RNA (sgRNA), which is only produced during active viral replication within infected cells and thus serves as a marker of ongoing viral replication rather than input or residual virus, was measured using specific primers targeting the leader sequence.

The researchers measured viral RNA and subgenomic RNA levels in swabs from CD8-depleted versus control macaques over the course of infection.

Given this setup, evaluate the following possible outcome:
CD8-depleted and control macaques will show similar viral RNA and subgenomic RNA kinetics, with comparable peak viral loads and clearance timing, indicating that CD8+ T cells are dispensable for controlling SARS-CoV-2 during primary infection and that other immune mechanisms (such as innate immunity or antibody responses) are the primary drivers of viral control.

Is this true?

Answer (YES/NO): YES